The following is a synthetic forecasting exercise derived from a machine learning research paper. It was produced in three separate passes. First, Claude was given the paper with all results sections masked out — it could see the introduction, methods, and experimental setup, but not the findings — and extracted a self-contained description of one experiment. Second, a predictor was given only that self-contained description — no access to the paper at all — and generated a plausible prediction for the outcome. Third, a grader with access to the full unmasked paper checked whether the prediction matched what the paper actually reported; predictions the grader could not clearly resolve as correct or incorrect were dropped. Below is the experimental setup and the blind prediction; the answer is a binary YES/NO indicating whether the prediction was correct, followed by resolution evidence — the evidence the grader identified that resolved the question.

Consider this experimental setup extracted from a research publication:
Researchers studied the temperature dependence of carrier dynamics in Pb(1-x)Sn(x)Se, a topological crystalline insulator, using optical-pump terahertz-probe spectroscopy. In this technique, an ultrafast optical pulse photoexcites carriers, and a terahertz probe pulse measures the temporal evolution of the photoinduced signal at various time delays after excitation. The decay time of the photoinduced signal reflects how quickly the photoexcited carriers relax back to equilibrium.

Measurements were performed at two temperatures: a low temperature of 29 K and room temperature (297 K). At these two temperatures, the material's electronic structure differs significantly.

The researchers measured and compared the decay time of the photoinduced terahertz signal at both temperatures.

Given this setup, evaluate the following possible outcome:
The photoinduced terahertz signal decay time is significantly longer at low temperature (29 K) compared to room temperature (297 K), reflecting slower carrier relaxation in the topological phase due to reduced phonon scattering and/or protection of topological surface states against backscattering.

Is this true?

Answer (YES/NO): NO